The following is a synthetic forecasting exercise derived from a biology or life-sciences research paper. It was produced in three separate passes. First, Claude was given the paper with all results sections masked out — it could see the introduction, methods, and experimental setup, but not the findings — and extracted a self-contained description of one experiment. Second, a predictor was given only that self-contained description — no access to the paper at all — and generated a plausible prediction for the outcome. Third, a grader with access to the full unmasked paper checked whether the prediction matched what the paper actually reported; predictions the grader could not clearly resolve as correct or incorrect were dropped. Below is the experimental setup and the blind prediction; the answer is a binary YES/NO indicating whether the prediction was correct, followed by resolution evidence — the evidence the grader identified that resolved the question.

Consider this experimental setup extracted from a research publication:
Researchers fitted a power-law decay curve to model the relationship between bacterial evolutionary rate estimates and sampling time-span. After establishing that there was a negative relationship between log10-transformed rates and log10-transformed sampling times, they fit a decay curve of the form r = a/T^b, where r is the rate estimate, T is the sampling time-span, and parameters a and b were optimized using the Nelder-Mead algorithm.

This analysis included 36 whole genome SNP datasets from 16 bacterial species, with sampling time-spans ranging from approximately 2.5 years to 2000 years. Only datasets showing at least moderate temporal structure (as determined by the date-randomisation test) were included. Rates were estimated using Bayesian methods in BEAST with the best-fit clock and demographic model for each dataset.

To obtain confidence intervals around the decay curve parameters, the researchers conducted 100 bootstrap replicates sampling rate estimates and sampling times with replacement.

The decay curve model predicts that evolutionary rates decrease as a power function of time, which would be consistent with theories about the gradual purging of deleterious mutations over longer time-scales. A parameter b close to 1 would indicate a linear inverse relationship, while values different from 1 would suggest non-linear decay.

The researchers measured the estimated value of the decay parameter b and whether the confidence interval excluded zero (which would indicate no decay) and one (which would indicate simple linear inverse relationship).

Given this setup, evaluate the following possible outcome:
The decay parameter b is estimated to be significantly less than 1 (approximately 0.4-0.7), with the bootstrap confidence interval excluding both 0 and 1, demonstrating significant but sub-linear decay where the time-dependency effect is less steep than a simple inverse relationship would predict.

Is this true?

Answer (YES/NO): NO